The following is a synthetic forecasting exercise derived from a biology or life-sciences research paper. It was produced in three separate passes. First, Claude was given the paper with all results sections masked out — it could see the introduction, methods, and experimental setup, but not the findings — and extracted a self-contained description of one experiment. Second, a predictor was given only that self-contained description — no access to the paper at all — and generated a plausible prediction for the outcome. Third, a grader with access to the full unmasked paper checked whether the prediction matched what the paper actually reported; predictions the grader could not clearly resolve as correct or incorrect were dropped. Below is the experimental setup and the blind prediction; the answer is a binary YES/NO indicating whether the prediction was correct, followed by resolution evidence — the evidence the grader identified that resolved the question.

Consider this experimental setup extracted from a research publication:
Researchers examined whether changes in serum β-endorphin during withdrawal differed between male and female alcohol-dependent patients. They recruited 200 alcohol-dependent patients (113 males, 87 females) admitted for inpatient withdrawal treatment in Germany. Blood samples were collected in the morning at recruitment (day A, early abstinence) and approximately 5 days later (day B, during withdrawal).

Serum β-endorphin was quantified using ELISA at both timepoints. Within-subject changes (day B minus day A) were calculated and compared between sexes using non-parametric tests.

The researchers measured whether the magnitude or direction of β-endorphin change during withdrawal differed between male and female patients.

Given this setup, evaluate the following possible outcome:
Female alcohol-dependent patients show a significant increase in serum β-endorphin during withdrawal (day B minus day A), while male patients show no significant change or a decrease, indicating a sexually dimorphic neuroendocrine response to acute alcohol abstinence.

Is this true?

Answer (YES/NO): NO